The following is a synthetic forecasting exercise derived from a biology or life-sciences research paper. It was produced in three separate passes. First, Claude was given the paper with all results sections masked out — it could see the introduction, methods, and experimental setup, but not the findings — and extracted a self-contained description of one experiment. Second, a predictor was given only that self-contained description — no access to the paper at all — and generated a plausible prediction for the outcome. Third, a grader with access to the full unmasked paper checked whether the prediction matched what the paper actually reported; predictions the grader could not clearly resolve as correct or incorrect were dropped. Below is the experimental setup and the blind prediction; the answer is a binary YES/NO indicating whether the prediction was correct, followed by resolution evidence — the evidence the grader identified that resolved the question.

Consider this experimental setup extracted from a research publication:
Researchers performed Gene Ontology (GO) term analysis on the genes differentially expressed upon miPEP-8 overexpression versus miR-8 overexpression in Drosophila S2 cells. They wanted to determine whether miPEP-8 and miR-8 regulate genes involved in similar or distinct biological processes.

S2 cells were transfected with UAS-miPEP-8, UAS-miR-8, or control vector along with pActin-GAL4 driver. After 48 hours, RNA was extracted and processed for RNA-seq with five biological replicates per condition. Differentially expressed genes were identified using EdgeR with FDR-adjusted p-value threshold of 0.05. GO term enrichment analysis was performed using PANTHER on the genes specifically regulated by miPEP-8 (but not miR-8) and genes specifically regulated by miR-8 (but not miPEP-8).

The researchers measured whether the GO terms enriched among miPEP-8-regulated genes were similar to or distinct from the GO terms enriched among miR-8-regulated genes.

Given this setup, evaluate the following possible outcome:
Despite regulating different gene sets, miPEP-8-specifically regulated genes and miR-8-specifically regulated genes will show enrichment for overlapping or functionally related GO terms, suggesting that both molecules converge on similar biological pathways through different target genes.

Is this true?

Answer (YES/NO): YES